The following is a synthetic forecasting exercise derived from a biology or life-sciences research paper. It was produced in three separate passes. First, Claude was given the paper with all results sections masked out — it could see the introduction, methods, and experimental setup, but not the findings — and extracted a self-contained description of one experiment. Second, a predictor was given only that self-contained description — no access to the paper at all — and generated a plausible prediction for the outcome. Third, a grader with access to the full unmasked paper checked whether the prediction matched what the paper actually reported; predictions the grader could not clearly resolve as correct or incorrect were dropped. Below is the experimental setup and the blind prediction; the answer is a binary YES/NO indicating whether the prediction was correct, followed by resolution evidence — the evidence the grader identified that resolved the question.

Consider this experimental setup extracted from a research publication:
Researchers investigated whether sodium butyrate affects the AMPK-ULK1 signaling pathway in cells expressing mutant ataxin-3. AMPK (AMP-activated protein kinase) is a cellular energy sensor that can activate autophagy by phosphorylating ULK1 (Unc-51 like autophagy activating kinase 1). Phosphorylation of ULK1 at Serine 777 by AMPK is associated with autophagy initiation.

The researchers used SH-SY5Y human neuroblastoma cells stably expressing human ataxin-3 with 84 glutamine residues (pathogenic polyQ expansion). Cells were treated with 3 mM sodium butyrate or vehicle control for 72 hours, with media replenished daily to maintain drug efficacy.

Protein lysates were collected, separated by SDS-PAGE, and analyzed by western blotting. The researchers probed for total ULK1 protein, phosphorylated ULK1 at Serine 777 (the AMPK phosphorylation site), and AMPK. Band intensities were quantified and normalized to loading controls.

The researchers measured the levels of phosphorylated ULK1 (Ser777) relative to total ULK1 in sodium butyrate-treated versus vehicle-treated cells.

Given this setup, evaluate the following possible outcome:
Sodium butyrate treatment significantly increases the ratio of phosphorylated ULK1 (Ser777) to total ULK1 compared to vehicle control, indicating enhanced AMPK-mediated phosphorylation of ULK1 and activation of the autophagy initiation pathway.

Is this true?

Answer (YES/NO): YES